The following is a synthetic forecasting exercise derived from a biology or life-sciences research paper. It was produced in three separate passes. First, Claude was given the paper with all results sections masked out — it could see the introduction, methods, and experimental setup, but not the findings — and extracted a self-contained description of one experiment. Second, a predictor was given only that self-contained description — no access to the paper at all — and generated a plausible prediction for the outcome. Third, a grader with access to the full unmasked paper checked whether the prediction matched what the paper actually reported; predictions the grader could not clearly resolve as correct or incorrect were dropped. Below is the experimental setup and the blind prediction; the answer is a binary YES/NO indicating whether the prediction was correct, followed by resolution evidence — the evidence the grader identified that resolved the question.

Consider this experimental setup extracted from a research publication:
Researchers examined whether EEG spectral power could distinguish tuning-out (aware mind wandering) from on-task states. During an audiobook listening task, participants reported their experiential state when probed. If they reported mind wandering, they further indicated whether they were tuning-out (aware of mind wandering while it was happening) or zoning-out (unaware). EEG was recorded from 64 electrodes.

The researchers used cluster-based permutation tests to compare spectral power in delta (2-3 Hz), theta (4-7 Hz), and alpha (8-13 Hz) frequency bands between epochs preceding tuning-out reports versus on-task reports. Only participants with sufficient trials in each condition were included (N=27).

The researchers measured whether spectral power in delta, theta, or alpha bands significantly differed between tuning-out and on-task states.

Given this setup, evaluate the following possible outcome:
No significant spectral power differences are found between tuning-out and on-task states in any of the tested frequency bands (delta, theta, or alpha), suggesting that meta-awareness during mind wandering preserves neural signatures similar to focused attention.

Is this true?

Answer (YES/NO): NO